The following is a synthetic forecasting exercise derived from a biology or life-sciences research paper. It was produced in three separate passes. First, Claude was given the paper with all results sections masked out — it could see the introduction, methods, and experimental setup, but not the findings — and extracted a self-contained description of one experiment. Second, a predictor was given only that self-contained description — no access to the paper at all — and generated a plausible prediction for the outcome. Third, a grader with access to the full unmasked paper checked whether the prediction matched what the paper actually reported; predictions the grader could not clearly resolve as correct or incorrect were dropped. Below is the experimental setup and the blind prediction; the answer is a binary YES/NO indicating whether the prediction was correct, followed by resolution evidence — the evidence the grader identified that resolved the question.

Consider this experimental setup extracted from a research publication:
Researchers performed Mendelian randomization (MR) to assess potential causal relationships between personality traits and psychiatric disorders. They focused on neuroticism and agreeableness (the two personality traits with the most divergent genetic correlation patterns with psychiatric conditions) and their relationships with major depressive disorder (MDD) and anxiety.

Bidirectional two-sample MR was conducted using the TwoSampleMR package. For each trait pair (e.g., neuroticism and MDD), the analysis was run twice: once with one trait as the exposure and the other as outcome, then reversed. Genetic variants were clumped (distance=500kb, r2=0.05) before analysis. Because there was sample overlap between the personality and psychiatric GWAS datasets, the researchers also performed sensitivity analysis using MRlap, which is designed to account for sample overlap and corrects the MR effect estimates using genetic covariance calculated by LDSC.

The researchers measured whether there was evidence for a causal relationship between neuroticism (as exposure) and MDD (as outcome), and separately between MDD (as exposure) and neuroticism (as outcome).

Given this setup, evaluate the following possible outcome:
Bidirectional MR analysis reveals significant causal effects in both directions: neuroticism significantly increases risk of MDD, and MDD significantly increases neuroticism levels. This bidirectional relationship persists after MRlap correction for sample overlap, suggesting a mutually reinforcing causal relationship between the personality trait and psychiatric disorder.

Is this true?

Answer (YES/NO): YES